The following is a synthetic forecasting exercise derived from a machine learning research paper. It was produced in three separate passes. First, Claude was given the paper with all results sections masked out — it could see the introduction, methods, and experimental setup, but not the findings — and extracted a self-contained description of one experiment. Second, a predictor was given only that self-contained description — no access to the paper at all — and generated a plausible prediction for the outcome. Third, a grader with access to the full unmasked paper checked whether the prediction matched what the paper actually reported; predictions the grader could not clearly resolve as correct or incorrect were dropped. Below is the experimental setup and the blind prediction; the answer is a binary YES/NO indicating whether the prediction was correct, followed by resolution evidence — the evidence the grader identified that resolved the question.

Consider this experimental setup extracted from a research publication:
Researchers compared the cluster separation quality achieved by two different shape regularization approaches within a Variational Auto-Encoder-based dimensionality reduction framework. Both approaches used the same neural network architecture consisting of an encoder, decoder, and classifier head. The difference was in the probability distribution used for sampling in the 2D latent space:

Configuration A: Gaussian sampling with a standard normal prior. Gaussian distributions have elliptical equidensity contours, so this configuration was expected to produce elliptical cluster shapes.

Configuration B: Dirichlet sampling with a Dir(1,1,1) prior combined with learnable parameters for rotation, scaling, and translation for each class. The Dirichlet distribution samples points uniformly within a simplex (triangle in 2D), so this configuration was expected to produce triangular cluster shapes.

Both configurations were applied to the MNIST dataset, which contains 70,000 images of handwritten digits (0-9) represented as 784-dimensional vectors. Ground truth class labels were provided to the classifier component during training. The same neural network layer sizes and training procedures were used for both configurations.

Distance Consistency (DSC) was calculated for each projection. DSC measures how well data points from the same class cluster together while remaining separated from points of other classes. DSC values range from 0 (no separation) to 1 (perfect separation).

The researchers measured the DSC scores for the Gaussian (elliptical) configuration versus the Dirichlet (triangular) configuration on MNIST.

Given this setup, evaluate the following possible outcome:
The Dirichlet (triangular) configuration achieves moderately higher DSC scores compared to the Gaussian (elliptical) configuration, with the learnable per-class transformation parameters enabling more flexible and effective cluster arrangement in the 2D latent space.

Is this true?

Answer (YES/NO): NO